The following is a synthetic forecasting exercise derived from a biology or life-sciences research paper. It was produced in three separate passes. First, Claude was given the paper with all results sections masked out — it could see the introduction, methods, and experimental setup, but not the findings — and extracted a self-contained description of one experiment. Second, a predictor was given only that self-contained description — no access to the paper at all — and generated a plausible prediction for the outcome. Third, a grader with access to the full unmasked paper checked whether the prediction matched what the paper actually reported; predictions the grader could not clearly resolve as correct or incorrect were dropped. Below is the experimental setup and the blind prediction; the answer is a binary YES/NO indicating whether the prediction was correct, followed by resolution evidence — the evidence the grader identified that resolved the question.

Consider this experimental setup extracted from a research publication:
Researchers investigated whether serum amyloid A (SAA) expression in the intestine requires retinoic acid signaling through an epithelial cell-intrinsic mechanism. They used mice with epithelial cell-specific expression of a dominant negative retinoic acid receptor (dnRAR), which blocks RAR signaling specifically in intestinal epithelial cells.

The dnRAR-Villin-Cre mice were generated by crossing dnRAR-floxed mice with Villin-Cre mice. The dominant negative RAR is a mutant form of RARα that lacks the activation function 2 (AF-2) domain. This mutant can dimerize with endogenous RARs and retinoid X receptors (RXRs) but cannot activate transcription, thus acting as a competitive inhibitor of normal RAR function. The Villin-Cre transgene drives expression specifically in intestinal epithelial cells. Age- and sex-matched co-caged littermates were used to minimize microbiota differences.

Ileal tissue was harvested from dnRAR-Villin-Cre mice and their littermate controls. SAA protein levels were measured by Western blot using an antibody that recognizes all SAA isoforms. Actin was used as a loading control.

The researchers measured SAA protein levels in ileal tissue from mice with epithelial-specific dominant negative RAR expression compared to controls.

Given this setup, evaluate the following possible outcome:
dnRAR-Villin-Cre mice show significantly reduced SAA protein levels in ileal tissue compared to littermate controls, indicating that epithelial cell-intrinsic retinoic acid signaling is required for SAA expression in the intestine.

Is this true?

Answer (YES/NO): YES